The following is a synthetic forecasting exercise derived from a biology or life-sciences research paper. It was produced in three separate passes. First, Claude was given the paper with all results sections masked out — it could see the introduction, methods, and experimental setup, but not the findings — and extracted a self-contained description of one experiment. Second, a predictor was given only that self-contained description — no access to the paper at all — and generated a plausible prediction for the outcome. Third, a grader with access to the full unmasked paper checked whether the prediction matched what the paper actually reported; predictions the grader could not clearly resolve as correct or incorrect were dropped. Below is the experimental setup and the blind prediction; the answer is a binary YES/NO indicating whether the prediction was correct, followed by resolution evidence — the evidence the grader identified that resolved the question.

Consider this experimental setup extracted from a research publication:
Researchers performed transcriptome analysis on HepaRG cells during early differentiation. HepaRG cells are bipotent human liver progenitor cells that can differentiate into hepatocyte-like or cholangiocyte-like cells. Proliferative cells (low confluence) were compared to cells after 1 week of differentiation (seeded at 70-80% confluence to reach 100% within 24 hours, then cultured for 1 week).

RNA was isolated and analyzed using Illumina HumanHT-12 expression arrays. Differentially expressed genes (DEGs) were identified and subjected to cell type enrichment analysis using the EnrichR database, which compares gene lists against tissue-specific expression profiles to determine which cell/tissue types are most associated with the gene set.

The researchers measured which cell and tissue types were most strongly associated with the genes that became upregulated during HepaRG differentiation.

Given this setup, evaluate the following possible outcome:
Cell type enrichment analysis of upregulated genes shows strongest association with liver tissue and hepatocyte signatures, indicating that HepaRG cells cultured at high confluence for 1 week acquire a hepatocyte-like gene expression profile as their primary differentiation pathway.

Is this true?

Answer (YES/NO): YES